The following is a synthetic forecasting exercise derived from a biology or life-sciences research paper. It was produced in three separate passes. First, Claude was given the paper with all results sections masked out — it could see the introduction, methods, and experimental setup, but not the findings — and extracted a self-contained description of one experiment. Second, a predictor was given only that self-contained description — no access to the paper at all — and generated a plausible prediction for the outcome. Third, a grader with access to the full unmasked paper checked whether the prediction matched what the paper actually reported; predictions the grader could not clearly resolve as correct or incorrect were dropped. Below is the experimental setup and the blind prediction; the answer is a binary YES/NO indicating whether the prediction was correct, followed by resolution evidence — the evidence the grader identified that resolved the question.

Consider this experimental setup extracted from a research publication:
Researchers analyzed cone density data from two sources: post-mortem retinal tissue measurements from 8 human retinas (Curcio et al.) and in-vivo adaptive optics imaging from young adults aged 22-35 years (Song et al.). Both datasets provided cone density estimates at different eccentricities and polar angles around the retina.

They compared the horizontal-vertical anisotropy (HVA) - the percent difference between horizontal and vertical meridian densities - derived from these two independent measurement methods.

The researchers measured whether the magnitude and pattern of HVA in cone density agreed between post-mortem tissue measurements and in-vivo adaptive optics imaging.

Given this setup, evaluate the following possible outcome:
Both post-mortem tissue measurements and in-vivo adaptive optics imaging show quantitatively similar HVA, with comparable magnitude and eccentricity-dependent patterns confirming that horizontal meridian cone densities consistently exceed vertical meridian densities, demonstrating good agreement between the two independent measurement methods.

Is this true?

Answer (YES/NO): YES